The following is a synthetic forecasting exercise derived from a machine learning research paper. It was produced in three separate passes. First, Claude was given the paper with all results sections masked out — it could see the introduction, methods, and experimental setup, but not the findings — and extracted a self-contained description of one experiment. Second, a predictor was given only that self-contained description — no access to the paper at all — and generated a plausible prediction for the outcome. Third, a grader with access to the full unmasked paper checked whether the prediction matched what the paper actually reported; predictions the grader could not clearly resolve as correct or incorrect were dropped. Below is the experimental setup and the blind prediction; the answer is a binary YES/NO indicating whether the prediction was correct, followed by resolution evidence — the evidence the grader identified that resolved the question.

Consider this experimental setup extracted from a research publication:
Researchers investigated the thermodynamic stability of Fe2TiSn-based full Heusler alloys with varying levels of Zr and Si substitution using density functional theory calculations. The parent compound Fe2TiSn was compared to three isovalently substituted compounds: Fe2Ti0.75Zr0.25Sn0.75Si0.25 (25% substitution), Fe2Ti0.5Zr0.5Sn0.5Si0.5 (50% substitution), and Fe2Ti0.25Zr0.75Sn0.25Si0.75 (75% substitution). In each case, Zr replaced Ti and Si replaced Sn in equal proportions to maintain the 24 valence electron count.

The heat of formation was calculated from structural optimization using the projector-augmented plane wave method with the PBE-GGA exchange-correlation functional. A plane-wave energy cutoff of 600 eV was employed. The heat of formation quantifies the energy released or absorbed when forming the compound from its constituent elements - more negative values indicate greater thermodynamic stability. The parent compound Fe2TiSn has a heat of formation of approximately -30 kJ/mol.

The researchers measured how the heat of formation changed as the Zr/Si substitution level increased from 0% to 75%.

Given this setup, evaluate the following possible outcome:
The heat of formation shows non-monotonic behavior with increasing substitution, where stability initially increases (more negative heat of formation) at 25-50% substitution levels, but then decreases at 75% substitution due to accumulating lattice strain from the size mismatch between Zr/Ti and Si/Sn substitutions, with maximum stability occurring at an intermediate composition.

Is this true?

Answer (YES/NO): NO